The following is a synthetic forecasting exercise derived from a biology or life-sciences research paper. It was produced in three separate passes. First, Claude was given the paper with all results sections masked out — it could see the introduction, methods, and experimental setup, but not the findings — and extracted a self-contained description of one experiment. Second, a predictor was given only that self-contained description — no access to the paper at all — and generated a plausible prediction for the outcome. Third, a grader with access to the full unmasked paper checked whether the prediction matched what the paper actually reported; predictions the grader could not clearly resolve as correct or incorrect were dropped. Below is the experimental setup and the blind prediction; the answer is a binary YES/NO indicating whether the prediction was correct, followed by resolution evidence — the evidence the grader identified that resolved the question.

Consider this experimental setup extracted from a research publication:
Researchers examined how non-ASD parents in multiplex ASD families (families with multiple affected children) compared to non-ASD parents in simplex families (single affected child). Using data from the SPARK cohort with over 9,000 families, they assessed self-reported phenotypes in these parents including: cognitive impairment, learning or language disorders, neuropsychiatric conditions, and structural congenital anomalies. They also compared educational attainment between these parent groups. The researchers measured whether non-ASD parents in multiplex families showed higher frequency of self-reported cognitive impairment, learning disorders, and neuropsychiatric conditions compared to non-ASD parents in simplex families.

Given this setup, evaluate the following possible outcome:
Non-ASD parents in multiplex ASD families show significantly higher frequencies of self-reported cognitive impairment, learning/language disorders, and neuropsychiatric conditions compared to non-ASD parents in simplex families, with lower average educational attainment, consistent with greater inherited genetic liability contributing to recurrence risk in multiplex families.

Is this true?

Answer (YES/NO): YES